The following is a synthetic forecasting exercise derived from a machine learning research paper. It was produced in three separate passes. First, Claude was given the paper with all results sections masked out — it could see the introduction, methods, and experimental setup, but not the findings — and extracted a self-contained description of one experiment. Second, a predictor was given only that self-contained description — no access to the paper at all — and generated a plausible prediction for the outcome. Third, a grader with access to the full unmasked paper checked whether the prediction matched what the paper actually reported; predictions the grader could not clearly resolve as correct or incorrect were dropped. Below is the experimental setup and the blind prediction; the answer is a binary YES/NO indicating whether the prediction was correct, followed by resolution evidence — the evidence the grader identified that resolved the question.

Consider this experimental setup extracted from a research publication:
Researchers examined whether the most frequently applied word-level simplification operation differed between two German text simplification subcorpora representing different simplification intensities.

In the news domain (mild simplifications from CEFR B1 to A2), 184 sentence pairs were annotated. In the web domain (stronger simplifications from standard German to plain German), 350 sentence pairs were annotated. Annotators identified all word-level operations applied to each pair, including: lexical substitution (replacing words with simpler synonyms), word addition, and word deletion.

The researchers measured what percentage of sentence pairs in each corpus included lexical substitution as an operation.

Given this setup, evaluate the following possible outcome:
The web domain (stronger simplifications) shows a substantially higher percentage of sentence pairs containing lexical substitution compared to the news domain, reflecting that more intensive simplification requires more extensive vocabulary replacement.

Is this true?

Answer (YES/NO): NO